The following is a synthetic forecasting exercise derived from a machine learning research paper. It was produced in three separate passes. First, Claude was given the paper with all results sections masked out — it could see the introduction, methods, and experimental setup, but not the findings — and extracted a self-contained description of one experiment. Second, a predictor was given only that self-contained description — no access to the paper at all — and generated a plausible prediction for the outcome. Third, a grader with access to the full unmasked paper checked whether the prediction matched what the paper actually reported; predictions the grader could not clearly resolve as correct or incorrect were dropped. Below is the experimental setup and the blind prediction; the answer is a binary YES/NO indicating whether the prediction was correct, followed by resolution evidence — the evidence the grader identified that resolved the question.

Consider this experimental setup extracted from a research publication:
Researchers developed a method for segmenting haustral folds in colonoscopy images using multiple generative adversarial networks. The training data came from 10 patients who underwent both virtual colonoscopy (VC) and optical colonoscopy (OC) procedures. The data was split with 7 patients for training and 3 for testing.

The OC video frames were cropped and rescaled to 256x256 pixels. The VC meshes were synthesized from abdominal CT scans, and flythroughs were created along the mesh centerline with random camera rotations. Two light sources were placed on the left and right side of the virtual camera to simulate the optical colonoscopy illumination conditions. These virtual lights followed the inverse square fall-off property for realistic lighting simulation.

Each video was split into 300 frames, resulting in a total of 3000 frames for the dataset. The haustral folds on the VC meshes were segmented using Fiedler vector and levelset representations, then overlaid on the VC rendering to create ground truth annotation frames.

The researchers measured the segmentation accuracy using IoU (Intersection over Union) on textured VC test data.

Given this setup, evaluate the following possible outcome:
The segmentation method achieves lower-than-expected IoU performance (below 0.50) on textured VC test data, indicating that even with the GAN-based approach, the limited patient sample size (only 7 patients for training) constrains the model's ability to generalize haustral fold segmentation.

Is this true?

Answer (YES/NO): YES